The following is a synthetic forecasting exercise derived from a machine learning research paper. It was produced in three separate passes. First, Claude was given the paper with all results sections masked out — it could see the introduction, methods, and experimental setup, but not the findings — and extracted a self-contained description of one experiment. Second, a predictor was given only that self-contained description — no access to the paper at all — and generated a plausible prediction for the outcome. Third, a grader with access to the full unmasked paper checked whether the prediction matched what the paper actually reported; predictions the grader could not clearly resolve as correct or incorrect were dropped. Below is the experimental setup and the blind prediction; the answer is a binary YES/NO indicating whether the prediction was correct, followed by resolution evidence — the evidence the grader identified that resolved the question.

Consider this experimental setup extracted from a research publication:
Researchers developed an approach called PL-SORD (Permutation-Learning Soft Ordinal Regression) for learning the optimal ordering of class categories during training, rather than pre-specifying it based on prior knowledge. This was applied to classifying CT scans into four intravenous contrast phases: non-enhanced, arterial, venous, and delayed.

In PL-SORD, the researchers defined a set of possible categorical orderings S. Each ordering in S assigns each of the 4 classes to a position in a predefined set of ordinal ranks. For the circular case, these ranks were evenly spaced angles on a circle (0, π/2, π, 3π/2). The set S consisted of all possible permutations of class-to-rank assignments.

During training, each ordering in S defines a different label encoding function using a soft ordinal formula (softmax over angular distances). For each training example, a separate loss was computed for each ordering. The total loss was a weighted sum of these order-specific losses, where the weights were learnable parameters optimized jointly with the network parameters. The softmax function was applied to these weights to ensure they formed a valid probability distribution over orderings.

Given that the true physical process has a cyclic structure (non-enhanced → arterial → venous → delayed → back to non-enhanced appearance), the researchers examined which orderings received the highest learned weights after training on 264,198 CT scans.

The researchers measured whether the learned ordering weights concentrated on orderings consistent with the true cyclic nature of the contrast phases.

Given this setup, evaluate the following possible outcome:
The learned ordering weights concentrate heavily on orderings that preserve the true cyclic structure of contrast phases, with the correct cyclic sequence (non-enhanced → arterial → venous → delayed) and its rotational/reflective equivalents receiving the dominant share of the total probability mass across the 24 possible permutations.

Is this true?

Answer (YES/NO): YES